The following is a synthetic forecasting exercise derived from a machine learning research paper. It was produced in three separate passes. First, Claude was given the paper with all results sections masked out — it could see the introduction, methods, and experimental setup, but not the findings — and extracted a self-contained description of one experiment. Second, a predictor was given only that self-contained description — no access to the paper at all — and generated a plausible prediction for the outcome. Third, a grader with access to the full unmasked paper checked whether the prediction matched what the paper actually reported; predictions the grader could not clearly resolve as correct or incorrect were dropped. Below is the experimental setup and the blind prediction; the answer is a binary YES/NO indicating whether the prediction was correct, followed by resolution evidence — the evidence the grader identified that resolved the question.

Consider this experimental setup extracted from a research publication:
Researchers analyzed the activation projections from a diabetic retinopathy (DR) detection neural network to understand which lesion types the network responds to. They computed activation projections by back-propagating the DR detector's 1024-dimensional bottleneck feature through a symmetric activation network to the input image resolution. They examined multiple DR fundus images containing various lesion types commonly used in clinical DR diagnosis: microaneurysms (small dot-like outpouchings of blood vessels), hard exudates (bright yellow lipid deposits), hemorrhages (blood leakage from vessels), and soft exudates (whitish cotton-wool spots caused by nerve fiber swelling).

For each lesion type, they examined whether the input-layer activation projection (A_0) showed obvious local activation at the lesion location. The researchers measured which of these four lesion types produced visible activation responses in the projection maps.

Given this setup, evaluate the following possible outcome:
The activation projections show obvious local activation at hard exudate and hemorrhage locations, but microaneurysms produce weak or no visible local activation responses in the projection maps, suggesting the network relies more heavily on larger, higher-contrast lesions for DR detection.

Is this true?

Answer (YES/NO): NO